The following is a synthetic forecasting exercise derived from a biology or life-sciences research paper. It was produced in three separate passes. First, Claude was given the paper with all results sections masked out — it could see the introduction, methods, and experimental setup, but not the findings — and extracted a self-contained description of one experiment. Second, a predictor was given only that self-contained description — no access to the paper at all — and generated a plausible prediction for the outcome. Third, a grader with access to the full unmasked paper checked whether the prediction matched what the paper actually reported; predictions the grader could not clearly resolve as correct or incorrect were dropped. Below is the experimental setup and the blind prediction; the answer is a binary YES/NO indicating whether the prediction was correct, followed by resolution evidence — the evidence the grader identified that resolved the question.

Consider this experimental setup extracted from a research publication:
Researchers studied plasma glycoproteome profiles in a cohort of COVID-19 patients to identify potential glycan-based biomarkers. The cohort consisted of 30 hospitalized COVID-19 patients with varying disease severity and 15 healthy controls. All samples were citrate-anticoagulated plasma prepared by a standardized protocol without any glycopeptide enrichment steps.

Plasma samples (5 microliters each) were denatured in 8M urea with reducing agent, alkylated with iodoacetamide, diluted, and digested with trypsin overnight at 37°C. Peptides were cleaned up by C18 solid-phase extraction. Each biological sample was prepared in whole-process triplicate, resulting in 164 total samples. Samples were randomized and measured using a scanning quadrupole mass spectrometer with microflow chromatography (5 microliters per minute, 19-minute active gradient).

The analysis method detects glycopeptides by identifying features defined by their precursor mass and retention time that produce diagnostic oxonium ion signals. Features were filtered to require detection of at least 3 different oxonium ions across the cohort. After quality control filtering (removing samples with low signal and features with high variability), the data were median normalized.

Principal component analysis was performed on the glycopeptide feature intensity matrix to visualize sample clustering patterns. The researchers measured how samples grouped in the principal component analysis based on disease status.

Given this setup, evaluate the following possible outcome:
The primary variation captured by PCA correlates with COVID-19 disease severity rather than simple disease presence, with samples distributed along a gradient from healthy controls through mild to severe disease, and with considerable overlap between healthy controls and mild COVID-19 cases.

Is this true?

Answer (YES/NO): NO